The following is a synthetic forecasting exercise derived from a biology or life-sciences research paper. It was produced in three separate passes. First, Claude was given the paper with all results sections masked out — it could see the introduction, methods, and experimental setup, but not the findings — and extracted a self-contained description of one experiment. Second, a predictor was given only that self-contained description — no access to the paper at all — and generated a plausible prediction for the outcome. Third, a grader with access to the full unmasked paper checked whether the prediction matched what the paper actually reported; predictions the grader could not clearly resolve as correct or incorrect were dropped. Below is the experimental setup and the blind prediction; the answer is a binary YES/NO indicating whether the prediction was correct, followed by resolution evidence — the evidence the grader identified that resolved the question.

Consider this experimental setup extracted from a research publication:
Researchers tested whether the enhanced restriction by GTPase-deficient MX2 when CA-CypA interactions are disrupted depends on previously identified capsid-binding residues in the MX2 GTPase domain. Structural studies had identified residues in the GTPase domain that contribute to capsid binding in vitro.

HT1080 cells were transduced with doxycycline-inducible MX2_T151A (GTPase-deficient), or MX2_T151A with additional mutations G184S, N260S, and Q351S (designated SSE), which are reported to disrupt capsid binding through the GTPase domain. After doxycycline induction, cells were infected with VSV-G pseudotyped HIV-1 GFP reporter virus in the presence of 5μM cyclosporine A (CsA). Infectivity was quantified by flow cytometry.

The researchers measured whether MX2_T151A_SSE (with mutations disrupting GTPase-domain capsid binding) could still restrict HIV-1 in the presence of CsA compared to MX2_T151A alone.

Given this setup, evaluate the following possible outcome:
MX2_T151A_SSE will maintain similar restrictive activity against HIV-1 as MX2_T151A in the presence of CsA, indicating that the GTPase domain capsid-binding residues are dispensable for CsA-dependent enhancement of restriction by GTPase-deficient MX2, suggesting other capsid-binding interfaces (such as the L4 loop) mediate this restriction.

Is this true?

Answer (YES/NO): YES